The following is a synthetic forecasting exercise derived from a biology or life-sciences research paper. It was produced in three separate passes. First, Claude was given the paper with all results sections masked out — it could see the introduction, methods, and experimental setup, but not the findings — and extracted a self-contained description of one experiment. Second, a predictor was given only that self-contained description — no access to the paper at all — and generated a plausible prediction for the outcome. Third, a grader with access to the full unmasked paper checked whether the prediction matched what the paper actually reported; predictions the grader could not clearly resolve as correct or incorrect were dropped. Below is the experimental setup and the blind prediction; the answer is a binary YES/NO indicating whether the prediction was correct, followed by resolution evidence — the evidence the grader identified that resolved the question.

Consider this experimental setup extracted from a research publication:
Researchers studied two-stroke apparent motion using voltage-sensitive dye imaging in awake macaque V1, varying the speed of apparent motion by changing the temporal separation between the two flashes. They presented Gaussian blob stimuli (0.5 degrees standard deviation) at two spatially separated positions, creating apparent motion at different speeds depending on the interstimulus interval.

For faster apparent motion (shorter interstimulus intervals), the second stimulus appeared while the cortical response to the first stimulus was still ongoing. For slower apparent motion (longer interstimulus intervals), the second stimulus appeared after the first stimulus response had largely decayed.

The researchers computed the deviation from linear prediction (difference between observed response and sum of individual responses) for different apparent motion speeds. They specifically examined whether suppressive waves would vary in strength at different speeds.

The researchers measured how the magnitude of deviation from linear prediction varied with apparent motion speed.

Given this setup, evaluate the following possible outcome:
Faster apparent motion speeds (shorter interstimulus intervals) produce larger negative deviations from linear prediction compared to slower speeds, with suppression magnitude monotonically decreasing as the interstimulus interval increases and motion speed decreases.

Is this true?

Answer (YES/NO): YES